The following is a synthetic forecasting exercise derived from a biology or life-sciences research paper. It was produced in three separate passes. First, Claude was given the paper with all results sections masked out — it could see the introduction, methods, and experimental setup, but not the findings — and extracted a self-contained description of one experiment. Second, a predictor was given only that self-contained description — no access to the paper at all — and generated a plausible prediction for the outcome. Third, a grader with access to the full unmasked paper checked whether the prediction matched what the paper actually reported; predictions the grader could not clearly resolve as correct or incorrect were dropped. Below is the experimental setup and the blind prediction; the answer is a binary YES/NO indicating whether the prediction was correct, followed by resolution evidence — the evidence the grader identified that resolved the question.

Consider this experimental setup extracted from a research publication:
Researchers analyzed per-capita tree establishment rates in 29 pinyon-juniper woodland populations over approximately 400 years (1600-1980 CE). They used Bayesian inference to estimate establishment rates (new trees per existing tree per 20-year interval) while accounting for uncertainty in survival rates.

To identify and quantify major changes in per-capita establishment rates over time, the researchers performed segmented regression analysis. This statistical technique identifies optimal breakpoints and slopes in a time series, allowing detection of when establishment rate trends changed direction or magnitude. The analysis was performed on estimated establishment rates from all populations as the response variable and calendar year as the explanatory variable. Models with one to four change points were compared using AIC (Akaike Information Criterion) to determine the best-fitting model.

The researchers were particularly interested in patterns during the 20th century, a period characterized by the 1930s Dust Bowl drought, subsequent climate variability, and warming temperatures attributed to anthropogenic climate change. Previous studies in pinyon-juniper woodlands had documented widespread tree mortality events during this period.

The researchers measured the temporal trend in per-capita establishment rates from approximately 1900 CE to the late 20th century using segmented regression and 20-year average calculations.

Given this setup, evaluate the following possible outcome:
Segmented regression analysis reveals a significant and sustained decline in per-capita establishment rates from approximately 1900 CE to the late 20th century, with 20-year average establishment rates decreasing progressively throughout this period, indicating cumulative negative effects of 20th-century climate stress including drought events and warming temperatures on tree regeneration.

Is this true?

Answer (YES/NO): NO